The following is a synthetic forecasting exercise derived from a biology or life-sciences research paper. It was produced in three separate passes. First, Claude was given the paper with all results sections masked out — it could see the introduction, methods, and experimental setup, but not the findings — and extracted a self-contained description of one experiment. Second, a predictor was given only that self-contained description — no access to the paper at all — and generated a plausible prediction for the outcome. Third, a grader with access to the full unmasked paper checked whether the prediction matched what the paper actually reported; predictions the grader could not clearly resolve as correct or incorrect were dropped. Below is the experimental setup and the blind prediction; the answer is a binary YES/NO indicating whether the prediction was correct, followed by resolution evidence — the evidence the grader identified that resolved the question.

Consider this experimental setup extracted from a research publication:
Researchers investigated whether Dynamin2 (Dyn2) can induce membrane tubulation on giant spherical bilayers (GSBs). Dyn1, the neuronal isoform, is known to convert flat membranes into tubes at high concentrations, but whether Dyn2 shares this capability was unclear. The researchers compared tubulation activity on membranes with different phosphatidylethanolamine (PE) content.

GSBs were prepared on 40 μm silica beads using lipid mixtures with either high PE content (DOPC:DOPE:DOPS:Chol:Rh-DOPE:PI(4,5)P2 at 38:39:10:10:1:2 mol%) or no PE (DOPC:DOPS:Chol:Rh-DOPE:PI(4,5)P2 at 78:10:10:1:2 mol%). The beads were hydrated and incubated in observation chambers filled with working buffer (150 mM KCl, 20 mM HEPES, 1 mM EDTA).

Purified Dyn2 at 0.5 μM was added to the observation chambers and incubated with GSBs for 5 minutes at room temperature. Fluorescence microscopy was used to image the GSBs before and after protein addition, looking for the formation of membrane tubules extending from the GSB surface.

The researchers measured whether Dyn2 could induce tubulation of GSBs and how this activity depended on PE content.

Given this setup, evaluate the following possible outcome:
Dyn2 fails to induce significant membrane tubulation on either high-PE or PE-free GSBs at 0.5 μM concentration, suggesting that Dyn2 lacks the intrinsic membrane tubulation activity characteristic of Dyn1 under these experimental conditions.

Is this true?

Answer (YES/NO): NO